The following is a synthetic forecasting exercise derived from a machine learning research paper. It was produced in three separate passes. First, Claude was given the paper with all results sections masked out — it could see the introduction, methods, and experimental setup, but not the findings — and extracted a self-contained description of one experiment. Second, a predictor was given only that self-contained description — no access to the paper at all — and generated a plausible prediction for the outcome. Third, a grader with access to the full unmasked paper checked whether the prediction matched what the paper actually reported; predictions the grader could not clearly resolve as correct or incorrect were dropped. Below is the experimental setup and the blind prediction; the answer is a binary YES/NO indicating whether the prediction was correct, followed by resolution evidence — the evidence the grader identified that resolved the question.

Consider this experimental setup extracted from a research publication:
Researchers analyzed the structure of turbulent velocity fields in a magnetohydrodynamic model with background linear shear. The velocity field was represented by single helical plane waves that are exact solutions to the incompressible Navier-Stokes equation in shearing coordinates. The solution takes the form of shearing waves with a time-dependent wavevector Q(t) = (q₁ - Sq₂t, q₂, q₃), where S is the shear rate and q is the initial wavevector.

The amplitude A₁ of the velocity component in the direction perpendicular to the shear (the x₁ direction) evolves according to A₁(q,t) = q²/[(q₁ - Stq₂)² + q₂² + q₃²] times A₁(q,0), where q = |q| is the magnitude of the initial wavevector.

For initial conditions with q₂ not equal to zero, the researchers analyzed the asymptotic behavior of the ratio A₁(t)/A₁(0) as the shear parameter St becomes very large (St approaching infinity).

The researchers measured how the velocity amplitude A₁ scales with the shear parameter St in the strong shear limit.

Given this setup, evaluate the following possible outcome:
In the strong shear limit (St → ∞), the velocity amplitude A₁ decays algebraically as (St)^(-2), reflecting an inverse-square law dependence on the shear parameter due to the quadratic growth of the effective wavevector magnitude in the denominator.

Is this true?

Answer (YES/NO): YES